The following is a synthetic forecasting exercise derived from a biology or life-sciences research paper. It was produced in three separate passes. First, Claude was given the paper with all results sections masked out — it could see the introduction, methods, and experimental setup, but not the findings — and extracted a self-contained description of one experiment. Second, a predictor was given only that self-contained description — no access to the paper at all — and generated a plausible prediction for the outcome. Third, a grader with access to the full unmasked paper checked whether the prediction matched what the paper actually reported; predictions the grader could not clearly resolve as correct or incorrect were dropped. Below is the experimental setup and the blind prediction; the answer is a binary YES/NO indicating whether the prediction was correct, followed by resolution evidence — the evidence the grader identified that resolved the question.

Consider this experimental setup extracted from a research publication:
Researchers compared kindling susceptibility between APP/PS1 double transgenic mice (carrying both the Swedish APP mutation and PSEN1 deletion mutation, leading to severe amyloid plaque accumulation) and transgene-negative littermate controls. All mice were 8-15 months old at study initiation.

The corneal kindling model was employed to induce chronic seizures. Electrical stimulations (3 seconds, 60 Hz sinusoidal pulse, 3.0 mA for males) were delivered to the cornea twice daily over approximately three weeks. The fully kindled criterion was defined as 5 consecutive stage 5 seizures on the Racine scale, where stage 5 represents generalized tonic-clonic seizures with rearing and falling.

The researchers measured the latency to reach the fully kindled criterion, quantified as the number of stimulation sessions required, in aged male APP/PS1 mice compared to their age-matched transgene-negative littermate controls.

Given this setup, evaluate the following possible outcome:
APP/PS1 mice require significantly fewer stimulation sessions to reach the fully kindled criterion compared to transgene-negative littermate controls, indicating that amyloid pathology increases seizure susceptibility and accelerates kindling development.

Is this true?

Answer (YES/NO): NO